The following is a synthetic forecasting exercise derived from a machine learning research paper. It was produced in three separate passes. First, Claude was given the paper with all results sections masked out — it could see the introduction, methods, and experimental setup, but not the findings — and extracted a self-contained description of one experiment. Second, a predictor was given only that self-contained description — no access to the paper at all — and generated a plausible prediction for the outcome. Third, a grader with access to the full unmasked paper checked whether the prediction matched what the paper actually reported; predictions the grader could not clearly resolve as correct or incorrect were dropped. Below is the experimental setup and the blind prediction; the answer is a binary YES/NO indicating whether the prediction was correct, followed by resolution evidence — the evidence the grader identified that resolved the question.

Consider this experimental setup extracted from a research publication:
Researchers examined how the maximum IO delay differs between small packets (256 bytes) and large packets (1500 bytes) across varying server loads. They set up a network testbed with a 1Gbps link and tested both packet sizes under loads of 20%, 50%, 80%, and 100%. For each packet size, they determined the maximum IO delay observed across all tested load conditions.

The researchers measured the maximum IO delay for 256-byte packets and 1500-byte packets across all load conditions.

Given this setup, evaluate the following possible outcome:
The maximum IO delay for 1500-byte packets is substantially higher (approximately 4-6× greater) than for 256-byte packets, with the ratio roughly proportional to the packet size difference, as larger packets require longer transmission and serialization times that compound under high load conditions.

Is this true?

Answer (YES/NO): NO